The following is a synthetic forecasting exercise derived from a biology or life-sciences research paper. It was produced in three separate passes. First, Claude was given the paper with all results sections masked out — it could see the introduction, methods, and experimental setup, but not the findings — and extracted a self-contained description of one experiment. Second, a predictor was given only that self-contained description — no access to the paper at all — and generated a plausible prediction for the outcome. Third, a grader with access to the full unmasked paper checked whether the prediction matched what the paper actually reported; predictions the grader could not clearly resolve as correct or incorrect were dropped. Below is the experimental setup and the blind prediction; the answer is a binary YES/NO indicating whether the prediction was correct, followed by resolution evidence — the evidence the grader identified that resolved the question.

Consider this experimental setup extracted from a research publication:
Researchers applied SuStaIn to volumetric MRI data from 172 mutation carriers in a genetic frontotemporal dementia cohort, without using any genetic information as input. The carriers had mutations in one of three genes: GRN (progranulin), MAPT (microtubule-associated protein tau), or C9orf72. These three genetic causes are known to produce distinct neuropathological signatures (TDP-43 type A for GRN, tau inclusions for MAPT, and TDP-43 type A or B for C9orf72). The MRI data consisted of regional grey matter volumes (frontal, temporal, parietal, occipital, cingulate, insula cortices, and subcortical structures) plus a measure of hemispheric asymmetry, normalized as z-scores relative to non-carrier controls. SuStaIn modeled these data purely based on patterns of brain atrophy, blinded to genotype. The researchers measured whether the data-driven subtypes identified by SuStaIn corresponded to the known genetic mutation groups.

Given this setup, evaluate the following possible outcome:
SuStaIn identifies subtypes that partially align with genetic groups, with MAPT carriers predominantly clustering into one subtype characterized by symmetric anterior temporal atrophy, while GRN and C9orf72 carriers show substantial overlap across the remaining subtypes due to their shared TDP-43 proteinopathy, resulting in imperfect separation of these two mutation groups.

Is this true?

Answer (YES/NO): NO